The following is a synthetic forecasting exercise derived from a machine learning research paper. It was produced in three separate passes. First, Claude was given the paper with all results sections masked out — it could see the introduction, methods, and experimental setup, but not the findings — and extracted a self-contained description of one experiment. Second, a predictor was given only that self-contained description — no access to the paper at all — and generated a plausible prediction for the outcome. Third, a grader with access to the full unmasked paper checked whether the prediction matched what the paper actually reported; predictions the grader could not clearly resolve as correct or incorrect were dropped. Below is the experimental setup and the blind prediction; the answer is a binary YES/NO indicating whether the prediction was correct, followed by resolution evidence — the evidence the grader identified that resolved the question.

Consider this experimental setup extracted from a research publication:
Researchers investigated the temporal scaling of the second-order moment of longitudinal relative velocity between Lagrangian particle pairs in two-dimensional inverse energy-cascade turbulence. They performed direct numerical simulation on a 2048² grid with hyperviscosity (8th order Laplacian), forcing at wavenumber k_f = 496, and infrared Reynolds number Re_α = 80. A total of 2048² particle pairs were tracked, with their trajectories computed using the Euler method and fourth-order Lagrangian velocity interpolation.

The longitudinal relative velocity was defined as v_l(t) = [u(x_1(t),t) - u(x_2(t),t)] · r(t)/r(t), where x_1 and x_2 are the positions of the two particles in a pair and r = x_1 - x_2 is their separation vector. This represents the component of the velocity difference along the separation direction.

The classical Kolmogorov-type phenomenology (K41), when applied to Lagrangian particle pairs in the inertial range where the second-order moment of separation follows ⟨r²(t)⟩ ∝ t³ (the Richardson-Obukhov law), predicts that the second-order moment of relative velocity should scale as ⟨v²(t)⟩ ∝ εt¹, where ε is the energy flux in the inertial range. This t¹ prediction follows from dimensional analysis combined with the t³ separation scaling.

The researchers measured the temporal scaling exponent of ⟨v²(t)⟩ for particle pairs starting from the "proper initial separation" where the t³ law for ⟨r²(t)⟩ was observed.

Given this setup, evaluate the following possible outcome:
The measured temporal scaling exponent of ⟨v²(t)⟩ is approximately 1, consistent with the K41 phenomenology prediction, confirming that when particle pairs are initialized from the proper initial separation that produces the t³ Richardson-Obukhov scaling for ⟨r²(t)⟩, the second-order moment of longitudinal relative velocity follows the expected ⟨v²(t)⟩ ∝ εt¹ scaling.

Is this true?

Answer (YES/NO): NO